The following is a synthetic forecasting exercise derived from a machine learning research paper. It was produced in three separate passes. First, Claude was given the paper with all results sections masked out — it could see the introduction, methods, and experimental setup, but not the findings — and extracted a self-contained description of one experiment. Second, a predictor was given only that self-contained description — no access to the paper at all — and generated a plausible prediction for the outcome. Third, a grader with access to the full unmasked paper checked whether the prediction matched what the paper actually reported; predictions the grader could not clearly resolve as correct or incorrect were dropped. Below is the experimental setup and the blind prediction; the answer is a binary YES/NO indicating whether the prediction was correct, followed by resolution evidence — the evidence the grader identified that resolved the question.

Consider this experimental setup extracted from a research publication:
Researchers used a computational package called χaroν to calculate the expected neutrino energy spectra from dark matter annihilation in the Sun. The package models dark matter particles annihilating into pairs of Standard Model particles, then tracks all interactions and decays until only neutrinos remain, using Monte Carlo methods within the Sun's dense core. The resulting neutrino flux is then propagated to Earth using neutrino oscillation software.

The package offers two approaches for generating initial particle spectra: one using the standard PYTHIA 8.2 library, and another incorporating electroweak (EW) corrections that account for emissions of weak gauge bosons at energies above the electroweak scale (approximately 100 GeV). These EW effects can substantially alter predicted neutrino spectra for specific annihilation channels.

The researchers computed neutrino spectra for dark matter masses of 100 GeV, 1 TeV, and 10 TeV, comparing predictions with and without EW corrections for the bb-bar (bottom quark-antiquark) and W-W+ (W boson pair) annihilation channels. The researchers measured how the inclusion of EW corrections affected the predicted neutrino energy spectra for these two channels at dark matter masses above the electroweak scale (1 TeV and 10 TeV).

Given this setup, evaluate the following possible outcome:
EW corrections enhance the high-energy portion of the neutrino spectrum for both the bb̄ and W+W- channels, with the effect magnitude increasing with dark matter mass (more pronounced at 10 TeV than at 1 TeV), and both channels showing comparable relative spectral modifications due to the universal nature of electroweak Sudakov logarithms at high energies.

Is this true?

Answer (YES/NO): NO